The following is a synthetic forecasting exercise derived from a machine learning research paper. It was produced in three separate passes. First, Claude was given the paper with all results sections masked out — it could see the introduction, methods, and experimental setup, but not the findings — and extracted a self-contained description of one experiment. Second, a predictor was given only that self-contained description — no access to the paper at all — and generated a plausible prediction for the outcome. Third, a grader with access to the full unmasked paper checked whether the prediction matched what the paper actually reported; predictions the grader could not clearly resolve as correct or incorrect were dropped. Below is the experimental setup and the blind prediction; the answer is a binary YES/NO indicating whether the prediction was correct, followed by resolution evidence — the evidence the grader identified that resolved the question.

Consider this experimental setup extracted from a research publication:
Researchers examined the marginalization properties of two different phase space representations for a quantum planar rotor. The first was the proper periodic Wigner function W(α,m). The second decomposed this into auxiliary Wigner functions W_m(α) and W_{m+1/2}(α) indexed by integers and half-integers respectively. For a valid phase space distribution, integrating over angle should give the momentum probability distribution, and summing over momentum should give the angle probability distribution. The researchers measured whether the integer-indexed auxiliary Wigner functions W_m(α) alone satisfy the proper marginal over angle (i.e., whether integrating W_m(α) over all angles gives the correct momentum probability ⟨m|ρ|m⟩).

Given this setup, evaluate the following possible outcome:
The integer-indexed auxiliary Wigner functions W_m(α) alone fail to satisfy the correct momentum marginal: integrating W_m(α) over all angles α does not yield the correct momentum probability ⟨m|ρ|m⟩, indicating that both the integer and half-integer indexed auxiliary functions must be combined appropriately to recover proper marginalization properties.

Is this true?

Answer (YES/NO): NO